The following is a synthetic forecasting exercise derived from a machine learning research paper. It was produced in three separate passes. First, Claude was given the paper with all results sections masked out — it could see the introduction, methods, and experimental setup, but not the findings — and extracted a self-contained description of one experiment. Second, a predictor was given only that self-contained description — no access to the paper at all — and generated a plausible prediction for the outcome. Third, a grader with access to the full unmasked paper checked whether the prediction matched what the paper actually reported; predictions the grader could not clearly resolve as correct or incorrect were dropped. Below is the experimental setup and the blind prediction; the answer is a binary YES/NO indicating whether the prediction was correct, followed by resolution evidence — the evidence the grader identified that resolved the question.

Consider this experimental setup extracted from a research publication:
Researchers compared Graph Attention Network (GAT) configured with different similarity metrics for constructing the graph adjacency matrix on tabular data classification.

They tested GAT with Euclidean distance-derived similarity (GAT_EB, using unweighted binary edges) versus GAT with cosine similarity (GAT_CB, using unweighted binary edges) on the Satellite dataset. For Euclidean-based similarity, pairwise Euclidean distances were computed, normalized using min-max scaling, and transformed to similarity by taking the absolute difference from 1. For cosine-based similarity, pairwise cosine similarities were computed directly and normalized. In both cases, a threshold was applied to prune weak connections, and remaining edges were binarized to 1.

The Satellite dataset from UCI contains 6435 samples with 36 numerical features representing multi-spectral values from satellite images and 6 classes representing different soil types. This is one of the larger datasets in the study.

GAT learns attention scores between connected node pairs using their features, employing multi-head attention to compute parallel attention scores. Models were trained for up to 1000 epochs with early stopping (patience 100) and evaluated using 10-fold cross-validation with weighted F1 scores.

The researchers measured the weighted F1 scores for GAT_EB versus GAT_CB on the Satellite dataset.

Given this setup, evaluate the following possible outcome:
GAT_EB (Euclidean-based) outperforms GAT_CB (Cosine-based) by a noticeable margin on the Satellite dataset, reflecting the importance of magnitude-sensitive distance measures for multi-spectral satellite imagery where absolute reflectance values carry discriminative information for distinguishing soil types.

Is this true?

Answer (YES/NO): YES